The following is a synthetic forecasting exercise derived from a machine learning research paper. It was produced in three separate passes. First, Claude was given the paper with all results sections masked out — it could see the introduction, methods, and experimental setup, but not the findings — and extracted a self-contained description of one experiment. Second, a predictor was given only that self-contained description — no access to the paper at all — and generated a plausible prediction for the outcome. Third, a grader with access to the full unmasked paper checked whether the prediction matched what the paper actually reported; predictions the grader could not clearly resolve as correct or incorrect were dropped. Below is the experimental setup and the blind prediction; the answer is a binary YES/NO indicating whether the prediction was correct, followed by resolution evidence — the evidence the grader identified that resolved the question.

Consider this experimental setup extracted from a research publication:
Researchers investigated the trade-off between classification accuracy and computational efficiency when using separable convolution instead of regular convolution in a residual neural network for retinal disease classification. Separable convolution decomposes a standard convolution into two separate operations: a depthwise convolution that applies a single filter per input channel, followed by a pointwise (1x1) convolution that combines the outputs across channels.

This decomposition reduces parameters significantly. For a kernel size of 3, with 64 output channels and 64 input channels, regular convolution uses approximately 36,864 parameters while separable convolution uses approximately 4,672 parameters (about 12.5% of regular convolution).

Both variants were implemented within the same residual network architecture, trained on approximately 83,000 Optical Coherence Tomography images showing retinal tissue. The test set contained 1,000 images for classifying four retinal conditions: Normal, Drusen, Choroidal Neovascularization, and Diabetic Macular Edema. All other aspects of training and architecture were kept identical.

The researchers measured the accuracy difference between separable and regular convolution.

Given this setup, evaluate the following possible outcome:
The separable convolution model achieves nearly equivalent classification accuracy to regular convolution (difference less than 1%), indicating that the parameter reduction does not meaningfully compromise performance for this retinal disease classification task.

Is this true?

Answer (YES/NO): NO